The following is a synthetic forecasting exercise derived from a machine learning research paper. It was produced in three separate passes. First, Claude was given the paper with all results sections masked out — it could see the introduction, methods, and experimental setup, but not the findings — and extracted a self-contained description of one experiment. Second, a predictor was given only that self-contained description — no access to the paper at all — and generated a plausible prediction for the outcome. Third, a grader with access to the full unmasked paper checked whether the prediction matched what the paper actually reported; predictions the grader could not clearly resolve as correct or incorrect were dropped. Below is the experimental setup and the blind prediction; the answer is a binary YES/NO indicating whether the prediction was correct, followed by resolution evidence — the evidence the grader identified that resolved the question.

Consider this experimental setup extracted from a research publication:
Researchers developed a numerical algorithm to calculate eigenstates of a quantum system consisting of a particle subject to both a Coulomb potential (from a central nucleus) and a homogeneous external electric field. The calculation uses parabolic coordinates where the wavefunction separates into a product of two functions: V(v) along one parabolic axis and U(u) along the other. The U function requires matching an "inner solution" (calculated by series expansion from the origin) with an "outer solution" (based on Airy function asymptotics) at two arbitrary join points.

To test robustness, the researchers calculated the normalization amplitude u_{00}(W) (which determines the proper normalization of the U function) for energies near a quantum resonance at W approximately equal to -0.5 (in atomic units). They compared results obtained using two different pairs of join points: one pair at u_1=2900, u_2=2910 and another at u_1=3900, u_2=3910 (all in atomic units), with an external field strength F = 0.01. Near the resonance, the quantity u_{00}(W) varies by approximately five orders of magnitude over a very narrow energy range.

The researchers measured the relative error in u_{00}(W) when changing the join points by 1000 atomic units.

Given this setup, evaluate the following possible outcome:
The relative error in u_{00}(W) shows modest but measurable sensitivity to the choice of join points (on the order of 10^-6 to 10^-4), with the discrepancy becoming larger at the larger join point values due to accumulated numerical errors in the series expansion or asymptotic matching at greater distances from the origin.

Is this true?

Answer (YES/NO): NO